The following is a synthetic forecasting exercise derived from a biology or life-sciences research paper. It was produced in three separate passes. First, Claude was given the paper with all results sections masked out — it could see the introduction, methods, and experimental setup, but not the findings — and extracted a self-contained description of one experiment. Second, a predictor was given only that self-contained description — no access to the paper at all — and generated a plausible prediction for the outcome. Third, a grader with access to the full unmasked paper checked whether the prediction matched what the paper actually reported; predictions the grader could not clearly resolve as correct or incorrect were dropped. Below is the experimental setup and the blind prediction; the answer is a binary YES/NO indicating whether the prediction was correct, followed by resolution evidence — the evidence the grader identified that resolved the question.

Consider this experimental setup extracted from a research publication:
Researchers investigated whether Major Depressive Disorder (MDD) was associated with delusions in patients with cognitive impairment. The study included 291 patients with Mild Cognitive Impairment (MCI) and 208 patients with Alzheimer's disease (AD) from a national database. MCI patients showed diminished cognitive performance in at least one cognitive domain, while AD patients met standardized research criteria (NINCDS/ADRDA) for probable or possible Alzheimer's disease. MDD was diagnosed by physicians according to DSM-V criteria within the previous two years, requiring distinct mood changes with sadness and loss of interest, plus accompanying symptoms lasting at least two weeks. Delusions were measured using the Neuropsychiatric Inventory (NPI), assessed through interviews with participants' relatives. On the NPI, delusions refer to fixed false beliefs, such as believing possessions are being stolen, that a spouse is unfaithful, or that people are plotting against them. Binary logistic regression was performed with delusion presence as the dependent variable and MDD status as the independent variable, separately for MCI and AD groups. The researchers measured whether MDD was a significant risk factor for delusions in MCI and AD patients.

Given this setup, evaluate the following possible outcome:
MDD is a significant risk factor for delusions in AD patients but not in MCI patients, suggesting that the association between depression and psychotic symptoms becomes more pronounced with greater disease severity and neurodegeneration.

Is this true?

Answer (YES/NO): NO